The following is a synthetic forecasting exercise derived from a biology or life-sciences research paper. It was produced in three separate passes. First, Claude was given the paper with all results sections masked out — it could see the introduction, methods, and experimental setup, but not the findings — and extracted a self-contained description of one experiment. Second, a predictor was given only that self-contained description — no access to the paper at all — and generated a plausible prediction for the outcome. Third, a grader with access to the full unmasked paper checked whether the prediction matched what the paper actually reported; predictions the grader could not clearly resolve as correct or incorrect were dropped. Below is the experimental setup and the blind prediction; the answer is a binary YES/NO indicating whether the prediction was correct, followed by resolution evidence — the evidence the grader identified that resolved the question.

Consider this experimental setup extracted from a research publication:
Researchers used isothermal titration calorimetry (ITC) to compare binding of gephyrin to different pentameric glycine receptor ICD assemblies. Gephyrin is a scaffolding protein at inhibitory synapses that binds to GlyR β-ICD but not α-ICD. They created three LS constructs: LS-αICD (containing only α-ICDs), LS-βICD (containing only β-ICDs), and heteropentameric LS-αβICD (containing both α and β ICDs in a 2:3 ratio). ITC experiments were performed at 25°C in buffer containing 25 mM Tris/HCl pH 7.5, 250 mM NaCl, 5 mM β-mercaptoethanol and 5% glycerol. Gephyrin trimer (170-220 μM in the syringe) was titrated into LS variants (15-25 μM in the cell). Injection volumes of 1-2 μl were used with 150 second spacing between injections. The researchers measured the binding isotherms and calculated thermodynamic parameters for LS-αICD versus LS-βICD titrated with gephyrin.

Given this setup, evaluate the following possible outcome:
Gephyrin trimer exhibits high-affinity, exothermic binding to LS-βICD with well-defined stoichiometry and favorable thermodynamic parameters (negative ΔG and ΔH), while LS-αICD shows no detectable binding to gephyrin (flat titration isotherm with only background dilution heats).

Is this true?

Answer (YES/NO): YES